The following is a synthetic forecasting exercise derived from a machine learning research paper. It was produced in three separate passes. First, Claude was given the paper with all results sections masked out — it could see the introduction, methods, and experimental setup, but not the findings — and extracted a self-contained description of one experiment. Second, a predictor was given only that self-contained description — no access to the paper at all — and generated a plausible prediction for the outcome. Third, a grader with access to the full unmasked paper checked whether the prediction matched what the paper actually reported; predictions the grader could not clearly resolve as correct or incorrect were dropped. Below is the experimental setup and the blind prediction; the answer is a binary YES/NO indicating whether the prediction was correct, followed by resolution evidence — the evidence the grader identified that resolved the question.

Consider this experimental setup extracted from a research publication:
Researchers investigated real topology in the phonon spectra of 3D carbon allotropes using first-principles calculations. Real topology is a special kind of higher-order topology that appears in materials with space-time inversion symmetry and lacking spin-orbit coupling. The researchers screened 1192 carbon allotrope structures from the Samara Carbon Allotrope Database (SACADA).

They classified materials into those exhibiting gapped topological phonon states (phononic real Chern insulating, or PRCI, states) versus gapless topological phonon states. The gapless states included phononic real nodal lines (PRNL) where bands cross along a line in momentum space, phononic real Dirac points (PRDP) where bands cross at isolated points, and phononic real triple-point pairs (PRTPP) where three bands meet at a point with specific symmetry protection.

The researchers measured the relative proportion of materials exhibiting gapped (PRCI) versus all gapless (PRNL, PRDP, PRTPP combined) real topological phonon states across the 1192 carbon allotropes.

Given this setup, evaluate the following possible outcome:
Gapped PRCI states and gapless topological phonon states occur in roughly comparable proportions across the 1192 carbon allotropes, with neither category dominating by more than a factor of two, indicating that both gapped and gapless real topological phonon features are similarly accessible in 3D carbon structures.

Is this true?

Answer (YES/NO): NO